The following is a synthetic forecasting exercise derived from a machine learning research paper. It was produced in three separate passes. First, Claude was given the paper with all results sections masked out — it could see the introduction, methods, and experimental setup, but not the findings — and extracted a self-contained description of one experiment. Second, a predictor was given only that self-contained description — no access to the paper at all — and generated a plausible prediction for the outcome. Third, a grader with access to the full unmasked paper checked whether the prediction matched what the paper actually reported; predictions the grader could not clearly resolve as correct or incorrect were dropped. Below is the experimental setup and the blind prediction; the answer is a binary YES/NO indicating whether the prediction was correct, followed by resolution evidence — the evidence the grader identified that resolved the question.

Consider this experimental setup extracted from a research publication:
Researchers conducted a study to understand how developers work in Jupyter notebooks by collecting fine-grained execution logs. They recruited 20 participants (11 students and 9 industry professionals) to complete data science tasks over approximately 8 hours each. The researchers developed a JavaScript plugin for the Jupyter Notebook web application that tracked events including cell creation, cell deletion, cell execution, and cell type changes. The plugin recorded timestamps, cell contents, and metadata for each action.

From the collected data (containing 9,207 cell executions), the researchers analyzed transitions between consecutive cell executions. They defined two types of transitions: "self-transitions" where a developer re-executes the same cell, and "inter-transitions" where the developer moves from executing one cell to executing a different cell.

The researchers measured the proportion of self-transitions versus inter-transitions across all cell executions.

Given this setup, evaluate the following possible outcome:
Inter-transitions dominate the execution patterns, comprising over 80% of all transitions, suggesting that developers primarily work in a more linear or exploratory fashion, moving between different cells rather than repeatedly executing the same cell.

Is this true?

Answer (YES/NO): NO